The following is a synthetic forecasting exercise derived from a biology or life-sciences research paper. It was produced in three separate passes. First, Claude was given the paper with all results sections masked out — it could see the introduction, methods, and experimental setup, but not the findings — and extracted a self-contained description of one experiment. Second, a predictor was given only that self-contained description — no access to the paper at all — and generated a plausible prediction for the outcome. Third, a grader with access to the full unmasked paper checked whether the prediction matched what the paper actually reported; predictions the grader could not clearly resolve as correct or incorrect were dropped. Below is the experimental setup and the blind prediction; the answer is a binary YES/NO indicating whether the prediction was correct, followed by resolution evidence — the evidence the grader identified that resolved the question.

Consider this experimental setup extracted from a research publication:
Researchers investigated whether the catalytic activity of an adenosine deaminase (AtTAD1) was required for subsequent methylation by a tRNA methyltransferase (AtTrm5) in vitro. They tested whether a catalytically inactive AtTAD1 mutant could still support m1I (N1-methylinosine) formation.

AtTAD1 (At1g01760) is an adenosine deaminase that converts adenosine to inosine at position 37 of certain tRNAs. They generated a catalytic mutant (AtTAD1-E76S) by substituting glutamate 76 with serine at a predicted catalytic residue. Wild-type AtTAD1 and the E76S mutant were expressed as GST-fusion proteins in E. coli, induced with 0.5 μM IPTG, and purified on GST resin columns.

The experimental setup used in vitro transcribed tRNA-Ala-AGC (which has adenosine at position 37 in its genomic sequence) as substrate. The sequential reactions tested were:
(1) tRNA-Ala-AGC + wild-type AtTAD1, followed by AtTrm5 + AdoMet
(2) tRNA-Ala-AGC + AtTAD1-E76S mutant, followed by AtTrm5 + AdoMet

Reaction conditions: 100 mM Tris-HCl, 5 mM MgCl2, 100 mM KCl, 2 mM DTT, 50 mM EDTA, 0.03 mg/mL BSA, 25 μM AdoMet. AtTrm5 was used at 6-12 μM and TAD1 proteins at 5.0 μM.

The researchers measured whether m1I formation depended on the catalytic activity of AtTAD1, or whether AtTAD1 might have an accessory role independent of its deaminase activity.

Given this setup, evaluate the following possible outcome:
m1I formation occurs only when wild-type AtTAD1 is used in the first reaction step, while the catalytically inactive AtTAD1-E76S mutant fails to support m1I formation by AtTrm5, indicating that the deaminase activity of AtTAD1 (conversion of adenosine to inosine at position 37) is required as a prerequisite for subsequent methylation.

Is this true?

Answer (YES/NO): YES